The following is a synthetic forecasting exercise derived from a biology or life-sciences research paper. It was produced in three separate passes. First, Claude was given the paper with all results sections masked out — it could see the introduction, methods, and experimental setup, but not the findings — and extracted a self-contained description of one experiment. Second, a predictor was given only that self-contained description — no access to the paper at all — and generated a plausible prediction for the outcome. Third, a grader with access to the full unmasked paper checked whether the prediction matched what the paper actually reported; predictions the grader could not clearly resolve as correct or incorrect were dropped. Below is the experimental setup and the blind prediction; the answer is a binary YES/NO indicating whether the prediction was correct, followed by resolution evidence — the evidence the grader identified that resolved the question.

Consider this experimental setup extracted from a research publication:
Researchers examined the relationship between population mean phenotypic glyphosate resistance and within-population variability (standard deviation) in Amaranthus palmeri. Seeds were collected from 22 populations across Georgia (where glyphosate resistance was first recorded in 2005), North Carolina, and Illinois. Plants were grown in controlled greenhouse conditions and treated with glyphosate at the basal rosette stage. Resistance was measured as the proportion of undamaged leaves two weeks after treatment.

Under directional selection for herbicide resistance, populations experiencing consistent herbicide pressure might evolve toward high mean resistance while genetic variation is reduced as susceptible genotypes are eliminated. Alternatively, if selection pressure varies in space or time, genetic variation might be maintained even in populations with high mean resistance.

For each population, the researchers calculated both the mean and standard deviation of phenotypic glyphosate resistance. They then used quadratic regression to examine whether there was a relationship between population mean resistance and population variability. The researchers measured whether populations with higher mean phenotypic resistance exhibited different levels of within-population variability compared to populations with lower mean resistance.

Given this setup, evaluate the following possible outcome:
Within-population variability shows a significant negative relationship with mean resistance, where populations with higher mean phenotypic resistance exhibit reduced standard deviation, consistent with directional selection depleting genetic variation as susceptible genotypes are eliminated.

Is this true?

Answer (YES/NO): NO